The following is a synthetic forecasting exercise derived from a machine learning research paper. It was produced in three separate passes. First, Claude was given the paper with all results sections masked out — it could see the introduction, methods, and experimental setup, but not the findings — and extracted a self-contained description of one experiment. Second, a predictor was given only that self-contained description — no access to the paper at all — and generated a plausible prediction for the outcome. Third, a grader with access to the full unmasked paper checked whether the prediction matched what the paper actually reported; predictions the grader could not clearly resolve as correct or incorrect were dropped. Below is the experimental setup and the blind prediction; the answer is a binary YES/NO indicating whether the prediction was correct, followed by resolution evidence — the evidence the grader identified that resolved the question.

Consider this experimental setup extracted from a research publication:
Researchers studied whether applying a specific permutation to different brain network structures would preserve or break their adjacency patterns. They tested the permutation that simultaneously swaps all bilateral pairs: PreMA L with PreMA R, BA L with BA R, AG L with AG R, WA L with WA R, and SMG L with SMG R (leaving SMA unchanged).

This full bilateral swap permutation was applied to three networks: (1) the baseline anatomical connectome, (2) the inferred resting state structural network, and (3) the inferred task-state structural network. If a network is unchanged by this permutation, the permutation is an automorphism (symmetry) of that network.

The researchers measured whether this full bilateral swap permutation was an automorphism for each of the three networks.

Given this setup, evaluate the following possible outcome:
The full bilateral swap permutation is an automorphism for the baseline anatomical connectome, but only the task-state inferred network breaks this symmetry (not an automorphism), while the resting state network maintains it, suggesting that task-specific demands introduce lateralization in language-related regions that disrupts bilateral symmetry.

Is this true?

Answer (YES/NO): NO